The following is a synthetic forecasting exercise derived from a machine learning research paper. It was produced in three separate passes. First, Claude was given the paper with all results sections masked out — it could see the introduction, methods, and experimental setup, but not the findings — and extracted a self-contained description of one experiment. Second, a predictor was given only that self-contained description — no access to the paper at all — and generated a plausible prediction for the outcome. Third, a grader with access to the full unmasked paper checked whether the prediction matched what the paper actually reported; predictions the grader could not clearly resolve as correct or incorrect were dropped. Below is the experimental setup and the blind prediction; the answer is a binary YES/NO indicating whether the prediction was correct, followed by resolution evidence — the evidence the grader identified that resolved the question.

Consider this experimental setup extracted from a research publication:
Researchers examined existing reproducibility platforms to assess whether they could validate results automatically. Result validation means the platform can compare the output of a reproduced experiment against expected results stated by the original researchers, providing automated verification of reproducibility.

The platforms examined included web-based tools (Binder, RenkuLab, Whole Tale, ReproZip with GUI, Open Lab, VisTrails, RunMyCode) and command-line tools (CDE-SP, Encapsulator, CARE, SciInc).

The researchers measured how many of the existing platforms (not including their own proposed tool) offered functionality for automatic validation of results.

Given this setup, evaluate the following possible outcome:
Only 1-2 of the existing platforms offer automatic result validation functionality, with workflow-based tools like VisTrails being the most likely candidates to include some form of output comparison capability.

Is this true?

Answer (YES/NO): NO